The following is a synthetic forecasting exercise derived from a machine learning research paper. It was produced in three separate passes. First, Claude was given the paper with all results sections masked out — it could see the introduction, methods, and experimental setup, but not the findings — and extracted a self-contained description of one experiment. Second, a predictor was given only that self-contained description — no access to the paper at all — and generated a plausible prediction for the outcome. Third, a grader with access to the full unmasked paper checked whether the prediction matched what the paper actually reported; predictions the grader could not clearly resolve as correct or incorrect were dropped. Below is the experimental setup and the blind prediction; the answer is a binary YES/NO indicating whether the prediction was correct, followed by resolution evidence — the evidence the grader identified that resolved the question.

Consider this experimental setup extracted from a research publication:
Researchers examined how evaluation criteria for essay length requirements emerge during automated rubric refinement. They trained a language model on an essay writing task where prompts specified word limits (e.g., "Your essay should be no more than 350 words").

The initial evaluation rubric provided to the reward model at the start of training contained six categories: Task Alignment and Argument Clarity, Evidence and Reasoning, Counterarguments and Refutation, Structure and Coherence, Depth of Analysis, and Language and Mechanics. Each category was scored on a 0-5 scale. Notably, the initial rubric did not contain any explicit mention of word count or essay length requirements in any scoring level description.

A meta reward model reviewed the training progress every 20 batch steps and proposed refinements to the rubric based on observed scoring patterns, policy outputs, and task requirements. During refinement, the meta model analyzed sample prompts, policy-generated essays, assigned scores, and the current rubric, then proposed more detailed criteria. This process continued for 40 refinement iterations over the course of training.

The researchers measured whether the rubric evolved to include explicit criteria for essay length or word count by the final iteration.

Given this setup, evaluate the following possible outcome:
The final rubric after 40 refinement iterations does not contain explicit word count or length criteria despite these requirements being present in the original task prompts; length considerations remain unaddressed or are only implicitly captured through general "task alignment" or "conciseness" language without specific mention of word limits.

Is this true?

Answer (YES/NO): NO